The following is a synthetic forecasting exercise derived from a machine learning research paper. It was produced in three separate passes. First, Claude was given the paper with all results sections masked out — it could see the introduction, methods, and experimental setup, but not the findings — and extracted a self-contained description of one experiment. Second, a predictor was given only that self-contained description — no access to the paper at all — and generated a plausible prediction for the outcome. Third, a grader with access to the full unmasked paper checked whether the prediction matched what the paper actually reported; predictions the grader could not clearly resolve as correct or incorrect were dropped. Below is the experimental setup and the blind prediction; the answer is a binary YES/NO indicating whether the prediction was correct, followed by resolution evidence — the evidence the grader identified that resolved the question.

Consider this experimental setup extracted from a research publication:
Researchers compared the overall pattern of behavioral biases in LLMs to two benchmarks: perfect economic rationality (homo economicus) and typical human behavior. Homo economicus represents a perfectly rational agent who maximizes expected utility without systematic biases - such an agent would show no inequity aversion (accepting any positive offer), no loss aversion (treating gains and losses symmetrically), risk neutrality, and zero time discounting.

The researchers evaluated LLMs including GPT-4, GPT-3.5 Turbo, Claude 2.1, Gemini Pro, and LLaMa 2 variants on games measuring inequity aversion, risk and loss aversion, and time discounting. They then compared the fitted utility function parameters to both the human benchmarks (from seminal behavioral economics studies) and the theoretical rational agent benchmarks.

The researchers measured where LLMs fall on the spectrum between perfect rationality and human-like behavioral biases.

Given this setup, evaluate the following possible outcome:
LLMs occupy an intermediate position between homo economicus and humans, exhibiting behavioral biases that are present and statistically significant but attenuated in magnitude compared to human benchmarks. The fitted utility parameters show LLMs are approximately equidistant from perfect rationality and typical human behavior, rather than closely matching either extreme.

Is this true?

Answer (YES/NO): NO